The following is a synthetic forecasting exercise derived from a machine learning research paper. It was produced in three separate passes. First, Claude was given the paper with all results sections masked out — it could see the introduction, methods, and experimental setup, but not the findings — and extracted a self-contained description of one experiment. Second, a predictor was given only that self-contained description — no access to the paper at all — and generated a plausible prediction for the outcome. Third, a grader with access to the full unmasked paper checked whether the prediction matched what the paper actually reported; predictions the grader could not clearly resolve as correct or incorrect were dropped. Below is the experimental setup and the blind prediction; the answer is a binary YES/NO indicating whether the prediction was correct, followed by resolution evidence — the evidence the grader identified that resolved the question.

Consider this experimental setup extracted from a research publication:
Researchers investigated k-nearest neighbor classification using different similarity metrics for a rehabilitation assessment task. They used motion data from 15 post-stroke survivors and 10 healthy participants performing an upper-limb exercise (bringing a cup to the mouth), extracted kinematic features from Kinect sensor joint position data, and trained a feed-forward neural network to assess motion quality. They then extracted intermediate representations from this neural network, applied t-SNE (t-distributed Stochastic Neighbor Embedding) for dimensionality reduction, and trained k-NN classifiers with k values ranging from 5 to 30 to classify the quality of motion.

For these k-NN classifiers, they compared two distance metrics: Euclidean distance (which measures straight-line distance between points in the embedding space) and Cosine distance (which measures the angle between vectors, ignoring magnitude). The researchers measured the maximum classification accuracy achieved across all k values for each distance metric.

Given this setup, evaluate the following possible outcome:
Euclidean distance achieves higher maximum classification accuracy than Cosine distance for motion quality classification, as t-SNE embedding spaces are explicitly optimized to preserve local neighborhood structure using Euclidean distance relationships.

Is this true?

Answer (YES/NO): YES